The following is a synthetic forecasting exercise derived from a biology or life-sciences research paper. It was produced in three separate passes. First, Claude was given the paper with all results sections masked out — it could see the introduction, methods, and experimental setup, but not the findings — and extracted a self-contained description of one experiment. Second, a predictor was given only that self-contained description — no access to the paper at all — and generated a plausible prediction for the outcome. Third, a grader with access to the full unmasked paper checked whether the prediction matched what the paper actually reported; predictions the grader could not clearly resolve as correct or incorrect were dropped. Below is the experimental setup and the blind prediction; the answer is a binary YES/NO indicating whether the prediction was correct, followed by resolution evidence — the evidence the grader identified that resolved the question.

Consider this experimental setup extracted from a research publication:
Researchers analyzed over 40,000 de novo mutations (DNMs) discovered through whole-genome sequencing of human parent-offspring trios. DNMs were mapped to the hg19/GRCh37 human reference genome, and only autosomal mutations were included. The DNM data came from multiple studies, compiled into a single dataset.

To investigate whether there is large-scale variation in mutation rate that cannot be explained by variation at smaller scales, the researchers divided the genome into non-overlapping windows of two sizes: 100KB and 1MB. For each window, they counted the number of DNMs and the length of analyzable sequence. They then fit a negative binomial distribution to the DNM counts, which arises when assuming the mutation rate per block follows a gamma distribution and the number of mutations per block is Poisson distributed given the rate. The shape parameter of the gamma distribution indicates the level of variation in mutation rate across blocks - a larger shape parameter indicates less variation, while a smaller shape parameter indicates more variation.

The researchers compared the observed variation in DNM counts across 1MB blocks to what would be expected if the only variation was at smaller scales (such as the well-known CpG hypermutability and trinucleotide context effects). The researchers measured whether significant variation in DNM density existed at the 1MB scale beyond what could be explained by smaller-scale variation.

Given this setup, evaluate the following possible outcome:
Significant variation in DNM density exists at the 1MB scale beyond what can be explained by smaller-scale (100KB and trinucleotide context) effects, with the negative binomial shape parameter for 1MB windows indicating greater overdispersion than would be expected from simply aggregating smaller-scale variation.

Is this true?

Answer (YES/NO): YES